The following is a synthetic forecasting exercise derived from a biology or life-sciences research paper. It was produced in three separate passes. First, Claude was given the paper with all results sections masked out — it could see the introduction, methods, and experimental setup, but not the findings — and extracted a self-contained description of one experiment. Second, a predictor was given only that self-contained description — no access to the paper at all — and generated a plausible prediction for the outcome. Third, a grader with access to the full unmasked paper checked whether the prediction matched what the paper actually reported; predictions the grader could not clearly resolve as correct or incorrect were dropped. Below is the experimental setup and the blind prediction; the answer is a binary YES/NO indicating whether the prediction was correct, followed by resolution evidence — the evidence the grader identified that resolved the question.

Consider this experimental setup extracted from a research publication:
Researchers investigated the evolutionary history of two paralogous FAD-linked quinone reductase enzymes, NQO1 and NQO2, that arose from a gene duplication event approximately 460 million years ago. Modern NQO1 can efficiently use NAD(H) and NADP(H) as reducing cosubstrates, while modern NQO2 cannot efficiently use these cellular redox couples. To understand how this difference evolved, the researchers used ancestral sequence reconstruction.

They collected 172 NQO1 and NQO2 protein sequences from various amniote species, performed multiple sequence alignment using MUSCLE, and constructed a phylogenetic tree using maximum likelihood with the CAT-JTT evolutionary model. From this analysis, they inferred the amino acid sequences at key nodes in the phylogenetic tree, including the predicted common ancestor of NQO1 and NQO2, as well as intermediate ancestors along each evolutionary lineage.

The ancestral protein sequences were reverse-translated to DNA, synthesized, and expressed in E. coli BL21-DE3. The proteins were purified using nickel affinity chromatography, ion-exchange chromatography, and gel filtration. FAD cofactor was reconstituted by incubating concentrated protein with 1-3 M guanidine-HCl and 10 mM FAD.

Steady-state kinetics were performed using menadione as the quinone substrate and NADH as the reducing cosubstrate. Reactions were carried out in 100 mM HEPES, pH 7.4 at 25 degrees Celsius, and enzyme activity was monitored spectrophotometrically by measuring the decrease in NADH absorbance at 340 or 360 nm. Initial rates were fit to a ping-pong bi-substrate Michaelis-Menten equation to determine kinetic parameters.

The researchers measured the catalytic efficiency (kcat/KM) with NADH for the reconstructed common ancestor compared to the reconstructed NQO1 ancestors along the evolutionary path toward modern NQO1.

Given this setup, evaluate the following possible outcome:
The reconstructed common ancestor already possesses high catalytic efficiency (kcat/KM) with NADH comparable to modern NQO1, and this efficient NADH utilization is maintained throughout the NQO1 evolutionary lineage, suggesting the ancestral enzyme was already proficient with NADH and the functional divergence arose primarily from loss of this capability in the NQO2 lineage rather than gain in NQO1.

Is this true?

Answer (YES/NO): NO